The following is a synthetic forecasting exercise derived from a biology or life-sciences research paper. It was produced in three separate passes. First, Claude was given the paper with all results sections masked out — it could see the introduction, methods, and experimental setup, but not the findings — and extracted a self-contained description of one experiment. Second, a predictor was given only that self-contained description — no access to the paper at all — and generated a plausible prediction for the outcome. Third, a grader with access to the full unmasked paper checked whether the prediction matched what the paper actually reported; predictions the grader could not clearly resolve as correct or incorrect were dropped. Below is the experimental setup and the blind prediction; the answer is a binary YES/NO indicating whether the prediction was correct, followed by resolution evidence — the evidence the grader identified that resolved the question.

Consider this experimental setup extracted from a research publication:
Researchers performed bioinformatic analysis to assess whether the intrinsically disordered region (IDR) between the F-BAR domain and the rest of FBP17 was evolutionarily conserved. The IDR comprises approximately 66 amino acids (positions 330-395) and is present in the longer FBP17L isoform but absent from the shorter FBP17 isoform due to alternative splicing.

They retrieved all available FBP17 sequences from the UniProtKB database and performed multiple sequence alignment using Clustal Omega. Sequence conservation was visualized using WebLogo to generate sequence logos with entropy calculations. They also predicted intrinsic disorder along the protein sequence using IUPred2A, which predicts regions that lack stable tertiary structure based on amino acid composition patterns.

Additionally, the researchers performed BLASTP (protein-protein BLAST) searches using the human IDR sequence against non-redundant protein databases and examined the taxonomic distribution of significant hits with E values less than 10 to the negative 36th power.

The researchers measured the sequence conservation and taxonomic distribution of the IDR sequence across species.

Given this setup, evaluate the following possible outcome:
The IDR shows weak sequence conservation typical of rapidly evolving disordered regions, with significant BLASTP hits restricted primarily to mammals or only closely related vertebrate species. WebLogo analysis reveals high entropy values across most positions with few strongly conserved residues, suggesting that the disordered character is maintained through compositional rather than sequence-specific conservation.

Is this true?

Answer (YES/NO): NO